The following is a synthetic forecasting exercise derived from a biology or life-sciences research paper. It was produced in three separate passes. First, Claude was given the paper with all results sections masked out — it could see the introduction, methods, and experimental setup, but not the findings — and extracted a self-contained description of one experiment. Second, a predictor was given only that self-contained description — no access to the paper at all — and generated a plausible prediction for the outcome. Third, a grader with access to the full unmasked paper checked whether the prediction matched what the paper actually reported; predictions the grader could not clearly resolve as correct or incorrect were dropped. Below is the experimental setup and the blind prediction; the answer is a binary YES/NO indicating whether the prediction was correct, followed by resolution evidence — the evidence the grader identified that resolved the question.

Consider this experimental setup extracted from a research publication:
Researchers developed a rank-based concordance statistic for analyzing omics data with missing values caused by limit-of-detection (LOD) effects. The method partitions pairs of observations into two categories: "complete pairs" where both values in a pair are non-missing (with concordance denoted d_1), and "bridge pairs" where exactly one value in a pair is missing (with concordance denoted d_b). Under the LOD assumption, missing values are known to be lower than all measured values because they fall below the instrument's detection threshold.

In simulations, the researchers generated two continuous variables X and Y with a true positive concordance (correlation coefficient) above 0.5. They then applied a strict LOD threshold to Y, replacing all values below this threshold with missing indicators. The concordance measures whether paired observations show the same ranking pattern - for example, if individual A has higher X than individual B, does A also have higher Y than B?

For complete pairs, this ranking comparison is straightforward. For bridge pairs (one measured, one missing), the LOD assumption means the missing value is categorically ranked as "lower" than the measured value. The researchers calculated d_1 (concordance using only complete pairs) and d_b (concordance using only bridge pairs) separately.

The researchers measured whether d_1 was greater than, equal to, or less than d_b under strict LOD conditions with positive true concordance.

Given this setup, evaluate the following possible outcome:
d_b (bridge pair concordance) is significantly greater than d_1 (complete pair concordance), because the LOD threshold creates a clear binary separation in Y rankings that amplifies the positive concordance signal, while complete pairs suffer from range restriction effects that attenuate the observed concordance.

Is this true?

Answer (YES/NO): YES